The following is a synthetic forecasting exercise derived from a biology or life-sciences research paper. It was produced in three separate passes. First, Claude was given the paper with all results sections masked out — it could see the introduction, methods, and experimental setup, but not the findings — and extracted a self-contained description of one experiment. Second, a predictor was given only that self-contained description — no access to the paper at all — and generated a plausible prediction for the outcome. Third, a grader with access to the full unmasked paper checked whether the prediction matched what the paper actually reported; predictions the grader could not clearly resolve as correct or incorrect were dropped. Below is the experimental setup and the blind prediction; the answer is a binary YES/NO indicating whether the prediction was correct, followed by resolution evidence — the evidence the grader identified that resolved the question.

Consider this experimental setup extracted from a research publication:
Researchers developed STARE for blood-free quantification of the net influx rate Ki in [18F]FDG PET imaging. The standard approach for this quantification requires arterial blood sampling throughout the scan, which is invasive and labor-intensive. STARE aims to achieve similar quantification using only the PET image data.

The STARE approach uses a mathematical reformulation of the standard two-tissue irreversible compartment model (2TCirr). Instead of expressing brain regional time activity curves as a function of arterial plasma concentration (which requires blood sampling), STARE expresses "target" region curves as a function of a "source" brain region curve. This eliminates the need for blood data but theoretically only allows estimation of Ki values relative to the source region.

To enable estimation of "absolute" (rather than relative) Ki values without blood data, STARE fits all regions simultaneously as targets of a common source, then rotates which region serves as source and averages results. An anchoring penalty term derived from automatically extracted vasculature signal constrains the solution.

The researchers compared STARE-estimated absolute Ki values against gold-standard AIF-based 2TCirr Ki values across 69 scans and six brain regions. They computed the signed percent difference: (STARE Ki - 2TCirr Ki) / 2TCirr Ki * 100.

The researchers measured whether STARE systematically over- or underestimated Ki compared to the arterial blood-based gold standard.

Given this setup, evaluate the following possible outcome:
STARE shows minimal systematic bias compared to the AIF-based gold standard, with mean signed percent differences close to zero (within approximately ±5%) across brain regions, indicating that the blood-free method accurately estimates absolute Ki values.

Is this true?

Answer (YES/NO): NO